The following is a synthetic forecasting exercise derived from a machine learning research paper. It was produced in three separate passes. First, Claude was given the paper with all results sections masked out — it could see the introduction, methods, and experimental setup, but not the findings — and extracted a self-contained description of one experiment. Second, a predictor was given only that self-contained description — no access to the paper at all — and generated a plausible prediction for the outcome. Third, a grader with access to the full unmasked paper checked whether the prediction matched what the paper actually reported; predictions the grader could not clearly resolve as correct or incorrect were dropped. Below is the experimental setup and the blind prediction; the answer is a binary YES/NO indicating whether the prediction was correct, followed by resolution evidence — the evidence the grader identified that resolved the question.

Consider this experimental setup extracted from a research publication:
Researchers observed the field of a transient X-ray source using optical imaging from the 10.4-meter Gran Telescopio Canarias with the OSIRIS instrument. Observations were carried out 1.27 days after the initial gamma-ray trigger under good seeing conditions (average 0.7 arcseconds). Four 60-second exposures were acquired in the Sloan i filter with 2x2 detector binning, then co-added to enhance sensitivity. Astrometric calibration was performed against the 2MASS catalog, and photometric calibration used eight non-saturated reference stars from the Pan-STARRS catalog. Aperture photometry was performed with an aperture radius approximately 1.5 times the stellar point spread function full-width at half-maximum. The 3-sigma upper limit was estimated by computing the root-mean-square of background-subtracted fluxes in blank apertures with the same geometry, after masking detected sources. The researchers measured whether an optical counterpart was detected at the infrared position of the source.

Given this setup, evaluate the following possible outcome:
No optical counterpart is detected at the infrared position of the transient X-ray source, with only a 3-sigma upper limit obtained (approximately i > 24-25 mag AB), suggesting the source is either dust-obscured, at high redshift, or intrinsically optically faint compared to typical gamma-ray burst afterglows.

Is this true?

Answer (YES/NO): NO